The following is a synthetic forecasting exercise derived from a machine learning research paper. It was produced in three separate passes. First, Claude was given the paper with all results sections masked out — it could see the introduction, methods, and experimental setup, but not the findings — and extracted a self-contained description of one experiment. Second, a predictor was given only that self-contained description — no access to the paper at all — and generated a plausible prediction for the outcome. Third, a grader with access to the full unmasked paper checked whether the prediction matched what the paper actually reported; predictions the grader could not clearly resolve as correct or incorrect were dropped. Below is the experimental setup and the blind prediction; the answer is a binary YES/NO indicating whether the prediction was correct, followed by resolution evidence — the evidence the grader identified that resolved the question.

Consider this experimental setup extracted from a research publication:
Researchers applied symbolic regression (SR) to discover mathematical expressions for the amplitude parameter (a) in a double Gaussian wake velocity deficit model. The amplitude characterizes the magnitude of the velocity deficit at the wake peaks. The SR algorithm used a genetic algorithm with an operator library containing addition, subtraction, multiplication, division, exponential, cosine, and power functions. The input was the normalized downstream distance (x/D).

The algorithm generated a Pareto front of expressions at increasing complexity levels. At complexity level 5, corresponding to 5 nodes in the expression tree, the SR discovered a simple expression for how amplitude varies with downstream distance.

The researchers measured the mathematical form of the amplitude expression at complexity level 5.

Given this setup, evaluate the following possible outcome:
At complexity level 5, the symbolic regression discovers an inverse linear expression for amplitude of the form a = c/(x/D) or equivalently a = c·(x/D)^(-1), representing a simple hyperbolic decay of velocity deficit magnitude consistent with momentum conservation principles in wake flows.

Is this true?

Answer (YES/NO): NO